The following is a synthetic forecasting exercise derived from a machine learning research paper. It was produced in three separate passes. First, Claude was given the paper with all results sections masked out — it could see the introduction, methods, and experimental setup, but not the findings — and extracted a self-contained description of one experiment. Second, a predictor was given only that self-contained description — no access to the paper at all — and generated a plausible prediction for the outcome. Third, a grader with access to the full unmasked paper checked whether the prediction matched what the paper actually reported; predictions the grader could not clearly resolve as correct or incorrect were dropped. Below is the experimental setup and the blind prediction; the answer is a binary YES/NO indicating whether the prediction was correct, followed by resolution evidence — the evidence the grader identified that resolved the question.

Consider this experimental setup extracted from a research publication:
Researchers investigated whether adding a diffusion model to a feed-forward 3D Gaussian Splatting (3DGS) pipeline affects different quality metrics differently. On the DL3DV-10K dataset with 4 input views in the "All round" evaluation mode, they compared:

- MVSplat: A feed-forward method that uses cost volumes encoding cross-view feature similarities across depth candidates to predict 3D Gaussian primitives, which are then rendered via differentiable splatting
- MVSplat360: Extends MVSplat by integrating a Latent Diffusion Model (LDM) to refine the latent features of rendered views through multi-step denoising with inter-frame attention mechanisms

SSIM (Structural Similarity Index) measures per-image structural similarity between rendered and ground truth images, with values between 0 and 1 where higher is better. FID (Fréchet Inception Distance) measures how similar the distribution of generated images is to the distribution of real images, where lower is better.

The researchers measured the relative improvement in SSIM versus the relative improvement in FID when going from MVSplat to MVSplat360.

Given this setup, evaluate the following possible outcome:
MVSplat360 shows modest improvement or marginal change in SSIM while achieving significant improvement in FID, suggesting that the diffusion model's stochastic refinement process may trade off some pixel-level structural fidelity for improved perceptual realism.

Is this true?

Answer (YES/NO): NO